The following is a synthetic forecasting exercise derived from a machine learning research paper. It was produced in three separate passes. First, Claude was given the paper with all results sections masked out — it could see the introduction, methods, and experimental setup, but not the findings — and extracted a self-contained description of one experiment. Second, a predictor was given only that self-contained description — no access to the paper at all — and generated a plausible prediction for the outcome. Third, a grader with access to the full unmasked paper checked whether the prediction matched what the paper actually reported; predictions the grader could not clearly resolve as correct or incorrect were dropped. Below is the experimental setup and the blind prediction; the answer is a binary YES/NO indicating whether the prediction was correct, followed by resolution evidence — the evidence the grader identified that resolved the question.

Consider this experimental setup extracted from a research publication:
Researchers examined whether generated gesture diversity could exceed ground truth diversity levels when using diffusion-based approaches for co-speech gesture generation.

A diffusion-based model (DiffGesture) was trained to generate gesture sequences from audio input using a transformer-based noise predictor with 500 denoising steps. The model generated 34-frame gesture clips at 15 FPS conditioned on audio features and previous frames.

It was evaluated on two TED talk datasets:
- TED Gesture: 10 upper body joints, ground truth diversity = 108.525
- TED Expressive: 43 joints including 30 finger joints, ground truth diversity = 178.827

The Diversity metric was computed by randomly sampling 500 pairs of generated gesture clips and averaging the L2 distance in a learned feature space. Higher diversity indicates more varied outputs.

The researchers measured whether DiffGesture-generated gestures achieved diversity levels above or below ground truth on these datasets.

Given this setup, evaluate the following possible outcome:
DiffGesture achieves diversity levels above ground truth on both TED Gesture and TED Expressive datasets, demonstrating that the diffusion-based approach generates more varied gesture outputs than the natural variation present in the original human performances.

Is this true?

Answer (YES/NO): NO